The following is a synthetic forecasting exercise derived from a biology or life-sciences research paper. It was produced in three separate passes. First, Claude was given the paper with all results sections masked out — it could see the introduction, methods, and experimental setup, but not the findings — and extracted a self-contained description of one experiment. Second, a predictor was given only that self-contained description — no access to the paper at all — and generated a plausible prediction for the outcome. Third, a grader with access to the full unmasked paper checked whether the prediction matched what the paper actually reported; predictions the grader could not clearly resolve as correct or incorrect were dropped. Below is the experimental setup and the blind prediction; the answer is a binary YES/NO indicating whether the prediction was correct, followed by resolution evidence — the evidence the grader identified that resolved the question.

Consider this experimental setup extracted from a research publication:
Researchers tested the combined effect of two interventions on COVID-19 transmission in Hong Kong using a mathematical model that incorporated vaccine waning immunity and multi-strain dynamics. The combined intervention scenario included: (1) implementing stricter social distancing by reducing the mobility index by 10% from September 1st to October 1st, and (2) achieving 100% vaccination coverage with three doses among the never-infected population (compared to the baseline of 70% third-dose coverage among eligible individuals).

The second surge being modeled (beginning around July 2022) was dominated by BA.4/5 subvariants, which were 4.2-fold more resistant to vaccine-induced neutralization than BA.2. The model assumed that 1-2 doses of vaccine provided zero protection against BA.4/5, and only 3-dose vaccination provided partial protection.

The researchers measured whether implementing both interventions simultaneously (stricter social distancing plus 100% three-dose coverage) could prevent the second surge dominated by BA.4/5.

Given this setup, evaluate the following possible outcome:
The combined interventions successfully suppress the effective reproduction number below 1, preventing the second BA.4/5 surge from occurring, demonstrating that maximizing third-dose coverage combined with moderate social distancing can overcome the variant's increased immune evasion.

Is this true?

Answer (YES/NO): NO